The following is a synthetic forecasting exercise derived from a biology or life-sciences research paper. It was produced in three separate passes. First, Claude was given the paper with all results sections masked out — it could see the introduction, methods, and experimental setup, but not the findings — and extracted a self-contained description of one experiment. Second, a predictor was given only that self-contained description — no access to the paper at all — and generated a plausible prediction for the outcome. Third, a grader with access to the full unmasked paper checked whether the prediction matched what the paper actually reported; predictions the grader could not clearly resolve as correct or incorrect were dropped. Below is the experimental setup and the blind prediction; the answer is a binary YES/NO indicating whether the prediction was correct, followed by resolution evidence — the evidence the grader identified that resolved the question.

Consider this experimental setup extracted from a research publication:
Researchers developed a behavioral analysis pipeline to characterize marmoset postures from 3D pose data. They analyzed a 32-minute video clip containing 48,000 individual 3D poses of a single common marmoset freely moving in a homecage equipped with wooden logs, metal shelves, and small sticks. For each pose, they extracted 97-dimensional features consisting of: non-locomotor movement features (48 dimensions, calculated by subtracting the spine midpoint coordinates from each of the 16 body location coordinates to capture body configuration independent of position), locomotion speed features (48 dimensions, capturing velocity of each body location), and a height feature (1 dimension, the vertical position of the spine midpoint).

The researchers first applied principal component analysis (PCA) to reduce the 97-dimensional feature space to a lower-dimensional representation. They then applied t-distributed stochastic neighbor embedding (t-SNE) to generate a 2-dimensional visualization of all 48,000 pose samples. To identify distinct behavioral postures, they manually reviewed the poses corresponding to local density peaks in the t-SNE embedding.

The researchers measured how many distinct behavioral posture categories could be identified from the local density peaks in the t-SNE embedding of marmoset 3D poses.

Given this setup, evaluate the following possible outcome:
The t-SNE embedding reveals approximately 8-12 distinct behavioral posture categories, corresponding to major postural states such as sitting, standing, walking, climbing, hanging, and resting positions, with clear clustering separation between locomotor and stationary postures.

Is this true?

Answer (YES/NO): NO